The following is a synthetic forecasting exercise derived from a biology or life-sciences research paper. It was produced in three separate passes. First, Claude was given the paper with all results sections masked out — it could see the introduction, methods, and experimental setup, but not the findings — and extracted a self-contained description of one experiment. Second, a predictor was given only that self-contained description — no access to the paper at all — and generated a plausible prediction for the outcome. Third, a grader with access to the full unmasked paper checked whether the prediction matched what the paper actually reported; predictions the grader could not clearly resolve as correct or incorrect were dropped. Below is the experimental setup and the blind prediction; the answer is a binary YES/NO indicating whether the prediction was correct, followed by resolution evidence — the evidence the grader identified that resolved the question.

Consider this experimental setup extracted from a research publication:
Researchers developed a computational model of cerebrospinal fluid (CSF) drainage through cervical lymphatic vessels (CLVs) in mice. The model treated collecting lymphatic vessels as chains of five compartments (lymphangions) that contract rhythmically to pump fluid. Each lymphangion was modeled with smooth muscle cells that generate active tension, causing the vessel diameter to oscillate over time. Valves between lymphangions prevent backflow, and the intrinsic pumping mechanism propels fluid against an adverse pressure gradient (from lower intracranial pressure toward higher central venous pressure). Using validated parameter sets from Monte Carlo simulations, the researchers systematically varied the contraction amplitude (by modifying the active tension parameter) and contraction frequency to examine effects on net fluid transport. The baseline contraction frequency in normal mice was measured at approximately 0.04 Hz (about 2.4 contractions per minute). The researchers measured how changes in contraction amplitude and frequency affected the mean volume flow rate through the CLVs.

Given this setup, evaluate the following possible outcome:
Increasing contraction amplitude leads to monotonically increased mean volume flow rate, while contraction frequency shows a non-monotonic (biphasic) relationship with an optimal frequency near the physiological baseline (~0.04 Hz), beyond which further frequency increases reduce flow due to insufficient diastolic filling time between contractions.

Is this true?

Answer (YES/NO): NO